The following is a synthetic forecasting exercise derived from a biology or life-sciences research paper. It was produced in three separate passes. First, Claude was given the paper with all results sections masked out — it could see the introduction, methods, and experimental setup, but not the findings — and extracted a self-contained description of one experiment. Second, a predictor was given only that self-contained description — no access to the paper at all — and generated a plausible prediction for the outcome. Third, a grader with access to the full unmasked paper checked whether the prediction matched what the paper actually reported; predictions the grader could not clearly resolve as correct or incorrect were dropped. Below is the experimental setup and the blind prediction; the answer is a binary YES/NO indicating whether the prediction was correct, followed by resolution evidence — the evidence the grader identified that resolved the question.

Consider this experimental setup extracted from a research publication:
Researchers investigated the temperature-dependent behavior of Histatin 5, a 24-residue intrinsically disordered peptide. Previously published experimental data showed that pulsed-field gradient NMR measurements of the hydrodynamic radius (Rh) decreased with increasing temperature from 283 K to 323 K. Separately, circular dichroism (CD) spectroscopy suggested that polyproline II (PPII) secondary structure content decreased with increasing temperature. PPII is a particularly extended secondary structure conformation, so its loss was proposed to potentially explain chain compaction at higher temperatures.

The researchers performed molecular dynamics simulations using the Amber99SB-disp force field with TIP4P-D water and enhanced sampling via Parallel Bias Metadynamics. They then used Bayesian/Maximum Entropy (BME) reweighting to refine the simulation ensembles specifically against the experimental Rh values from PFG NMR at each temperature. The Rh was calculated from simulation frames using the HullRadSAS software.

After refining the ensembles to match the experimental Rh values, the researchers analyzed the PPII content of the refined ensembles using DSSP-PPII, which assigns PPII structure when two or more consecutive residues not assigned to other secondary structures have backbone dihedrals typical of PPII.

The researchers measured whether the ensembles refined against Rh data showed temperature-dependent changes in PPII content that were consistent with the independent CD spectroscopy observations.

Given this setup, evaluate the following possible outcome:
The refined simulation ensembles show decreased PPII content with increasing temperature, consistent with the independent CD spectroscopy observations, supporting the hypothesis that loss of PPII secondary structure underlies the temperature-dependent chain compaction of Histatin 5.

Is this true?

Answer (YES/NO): YES